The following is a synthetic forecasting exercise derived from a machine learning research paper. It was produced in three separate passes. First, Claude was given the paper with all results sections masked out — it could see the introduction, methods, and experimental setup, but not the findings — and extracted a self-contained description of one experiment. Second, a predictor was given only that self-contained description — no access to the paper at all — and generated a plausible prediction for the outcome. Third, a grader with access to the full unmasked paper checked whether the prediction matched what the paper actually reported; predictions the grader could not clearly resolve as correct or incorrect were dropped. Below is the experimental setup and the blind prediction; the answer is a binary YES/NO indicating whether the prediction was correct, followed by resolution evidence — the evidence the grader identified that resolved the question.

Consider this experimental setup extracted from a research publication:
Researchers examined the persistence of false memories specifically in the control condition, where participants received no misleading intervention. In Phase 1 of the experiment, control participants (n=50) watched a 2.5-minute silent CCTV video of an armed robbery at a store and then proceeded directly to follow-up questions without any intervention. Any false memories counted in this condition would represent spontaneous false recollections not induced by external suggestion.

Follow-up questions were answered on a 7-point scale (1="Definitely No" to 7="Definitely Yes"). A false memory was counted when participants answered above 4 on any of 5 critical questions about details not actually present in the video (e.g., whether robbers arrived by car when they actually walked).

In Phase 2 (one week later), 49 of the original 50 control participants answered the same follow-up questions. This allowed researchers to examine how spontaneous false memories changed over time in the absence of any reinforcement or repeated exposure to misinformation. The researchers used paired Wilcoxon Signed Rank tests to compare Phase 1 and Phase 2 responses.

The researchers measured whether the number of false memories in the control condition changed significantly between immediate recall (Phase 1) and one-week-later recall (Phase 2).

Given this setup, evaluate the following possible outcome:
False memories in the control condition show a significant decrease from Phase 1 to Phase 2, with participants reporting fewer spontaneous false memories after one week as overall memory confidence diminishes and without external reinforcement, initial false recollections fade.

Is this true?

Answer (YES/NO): NO